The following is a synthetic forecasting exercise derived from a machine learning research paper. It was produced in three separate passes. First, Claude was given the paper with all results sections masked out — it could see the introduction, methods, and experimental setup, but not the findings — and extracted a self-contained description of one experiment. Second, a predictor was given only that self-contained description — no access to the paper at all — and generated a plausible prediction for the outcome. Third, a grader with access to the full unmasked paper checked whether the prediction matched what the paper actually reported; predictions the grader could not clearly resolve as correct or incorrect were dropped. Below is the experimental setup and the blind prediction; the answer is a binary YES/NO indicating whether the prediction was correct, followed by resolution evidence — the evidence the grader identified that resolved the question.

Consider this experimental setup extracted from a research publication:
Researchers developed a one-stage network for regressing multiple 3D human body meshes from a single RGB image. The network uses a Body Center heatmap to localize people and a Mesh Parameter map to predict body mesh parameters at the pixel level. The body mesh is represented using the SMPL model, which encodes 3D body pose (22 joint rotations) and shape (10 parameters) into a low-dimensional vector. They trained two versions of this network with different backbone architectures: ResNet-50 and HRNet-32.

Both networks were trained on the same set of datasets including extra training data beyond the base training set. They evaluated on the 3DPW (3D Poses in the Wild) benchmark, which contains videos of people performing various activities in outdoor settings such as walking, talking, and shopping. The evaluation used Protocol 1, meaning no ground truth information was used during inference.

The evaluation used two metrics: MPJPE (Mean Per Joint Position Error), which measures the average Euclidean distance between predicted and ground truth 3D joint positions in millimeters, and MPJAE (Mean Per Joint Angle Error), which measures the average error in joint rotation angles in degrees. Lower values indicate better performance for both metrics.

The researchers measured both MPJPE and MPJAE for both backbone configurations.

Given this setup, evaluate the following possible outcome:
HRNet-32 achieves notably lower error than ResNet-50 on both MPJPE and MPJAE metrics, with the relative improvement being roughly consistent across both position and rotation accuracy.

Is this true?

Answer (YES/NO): NO